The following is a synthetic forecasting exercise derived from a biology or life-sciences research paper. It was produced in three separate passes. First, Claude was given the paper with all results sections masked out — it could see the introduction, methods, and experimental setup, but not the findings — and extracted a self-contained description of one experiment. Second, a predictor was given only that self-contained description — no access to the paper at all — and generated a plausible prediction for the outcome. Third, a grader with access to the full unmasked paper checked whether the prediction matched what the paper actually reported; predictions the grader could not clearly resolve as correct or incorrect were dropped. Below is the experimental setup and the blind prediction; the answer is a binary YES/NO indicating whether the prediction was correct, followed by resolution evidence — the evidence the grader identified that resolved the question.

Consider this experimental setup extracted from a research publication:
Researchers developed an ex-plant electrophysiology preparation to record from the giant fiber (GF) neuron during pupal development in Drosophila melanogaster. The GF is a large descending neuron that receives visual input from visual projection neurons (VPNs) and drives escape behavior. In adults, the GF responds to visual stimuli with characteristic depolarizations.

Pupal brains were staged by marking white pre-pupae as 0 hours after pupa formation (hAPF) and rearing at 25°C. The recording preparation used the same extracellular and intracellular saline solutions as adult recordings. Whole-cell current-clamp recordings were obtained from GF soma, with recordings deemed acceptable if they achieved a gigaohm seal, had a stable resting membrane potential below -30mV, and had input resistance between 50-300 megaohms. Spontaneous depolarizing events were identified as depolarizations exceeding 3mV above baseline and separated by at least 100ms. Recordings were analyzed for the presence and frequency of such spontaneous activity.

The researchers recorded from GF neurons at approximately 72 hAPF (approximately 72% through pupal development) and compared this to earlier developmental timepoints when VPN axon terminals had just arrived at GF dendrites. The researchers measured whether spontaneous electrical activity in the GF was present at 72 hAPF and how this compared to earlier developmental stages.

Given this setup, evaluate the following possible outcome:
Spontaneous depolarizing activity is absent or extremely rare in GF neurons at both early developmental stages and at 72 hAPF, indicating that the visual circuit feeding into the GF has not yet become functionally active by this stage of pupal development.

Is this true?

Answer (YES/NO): NO